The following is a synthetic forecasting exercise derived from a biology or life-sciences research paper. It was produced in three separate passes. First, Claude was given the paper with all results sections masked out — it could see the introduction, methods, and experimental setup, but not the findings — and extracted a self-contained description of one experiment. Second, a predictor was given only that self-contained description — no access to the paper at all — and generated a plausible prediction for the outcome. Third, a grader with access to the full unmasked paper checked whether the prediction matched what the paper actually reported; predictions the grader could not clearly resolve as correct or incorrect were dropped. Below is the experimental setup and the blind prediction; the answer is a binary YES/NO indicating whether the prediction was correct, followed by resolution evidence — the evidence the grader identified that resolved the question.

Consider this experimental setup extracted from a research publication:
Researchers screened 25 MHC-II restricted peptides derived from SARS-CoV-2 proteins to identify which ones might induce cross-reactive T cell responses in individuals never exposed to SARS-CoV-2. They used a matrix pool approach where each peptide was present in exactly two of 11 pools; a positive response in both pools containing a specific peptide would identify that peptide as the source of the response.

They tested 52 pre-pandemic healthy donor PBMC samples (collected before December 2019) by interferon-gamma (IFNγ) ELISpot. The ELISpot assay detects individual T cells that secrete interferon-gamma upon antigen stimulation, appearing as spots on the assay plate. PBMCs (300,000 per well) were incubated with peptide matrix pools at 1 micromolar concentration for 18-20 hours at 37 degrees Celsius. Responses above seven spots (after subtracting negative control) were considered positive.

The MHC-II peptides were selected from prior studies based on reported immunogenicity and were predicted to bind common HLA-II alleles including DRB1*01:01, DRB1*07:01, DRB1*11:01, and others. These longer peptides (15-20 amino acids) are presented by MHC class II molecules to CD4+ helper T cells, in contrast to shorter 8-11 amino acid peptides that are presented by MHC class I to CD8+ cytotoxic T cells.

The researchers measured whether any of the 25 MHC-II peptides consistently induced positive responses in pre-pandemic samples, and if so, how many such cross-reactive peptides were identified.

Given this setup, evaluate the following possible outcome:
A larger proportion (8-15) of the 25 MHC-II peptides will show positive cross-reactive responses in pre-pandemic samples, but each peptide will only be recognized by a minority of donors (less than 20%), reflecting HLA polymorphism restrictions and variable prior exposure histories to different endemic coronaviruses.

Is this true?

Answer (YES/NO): NO